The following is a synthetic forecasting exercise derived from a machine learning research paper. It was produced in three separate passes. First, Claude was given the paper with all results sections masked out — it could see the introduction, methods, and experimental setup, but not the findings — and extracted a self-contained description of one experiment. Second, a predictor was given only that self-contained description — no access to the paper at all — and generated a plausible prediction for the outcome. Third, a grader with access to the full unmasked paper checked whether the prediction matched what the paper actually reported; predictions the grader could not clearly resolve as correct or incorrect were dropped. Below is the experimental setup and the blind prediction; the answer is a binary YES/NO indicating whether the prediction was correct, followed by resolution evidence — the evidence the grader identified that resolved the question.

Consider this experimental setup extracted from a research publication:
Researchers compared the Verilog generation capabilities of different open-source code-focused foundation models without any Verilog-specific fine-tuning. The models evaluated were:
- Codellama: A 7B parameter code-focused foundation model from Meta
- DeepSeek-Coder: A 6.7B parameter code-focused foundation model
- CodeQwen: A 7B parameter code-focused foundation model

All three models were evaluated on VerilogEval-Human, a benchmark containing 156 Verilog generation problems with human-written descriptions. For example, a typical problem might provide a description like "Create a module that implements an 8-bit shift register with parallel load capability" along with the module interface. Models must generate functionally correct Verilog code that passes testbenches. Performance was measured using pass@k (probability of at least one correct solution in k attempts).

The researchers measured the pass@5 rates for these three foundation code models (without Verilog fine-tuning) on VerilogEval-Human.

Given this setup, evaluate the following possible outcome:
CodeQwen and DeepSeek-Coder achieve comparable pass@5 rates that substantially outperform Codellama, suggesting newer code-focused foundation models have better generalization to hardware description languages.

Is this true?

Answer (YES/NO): NO